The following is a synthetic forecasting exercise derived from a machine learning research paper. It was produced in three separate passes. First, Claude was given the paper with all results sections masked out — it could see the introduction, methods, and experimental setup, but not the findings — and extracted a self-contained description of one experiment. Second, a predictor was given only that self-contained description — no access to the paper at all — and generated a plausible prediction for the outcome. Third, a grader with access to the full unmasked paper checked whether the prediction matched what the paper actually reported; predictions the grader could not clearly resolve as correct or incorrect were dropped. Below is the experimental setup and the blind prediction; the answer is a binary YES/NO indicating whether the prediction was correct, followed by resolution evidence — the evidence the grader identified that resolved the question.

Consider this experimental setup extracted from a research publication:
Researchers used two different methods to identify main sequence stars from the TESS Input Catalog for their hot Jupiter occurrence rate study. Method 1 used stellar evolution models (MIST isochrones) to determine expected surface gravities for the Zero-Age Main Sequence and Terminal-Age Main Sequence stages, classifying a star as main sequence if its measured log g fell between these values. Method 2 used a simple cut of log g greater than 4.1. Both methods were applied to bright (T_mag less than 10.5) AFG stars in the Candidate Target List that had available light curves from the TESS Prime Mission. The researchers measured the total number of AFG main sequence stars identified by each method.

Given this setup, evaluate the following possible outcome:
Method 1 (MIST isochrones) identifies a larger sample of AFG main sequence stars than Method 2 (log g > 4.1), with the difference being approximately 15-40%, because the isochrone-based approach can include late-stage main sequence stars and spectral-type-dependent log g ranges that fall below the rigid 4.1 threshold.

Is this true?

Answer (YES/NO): NO